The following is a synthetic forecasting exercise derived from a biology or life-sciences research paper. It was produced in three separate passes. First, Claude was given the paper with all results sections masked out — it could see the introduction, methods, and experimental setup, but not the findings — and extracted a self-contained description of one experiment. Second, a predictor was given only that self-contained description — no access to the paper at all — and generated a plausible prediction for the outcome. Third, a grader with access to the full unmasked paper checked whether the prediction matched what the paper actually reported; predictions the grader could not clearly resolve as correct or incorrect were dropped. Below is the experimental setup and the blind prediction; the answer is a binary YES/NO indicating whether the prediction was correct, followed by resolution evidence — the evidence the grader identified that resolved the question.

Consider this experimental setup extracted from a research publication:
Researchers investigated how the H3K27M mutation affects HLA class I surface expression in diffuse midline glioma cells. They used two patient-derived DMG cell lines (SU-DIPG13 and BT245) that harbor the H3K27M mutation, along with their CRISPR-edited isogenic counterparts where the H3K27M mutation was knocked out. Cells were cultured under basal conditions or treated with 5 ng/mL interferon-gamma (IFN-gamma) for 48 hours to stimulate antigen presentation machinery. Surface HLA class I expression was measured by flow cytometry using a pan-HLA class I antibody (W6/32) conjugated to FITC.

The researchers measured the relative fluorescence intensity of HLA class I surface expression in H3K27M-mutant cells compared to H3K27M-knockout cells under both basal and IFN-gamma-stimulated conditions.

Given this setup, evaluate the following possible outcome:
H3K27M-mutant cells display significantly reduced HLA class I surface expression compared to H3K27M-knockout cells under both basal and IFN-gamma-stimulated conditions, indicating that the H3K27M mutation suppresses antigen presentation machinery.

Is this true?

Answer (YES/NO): NO